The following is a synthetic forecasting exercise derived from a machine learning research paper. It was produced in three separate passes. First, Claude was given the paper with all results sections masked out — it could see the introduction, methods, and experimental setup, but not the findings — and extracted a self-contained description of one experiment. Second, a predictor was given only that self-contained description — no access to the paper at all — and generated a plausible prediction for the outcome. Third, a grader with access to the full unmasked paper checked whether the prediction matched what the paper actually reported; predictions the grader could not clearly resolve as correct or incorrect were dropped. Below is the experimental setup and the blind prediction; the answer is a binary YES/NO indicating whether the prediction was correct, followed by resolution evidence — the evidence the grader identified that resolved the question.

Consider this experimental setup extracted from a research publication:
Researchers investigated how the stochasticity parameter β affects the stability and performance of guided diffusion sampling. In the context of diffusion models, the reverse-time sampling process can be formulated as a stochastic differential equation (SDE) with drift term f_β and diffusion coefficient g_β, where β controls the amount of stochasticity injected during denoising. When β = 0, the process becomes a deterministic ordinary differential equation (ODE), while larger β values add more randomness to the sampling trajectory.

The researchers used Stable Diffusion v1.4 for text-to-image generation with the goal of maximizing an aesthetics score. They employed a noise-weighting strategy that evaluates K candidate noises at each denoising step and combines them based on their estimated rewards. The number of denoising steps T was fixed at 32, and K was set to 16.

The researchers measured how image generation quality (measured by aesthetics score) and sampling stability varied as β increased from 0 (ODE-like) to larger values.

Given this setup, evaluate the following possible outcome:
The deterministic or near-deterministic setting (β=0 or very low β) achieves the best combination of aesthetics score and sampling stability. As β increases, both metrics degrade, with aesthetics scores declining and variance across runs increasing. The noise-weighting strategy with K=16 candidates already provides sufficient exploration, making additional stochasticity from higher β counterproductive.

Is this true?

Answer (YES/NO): NO